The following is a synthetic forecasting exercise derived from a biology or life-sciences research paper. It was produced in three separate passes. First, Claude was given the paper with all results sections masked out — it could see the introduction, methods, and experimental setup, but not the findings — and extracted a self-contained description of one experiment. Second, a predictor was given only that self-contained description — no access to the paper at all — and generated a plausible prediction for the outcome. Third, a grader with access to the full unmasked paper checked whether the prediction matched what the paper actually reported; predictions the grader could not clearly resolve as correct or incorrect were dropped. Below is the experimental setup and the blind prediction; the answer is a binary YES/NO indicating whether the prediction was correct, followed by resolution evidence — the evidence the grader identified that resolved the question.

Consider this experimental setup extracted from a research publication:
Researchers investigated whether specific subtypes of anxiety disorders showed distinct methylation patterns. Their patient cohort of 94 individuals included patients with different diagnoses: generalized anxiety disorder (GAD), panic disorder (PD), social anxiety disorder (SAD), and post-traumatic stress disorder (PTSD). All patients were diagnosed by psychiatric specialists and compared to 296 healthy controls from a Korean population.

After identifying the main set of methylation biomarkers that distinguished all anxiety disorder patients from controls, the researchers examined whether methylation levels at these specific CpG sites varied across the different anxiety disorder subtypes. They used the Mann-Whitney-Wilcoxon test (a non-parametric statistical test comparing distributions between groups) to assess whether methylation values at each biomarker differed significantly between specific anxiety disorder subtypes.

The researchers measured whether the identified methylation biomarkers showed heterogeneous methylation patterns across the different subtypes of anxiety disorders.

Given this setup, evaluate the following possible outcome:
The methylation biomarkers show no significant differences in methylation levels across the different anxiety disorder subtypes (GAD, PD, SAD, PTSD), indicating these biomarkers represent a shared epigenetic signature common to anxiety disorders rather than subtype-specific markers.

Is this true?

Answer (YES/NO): NO